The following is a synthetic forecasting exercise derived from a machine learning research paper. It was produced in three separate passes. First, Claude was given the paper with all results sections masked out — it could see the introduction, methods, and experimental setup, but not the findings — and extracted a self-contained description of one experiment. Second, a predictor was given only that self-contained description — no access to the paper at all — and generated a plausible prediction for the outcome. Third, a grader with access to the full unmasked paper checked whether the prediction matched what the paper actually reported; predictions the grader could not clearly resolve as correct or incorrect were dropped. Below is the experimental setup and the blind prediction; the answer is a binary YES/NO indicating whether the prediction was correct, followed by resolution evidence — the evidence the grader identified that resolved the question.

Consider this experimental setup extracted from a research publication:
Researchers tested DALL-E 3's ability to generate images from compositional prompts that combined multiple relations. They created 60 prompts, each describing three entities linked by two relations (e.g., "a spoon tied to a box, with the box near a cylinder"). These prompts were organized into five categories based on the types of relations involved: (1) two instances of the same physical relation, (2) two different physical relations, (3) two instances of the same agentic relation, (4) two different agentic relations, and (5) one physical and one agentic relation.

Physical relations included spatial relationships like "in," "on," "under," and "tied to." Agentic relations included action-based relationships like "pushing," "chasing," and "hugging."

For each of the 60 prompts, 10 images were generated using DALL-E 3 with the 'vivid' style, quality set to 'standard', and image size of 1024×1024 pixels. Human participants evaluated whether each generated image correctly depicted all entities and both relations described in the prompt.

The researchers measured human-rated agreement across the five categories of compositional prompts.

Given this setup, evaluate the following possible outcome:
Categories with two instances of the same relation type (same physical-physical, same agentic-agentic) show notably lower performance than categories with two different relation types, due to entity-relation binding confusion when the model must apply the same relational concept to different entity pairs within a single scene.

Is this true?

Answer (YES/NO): NO